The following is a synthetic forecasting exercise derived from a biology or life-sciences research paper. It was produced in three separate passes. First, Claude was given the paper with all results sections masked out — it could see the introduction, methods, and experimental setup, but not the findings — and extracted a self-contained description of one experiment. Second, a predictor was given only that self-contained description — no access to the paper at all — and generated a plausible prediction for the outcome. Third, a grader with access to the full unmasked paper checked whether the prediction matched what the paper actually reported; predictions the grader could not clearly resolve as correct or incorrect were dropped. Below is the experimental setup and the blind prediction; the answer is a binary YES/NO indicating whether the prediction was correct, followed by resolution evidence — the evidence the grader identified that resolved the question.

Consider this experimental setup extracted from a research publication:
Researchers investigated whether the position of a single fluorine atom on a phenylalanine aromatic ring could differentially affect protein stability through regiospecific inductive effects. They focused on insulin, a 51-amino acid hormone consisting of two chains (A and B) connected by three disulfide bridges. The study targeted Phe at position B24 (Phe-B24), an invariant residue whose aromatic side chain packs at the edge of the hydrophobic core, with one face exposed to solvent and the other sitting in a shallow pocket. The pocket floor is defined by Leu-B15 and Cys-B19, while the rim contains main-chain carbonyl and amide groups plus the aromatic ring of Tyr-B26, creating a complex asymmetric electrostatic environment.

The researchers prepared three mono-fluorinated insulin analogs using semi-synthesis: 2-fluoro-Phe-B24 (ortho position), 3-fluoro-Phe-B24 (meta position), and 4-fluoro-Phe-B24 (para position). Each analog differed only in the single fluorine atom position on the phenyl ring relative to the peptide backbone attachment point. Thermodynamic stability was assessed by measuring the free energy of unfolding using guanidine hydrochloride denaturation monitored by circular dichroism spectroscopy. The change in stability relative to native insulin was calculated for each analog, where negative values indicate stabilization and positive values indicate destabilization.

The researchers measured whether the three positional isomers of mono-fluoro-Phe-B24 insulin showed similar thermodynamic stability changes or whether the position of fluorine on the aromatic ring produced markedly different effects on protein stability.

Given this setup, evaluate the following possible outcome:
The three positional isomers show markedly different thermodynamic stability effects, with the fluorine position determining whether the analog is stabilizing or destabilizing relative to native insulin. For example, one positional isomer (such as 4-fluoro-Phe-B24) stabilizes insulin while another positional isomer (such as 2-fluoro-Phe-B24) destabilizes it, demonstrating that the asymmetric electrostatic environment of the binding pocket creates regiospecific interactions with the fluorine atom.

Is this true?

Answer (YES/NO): NO